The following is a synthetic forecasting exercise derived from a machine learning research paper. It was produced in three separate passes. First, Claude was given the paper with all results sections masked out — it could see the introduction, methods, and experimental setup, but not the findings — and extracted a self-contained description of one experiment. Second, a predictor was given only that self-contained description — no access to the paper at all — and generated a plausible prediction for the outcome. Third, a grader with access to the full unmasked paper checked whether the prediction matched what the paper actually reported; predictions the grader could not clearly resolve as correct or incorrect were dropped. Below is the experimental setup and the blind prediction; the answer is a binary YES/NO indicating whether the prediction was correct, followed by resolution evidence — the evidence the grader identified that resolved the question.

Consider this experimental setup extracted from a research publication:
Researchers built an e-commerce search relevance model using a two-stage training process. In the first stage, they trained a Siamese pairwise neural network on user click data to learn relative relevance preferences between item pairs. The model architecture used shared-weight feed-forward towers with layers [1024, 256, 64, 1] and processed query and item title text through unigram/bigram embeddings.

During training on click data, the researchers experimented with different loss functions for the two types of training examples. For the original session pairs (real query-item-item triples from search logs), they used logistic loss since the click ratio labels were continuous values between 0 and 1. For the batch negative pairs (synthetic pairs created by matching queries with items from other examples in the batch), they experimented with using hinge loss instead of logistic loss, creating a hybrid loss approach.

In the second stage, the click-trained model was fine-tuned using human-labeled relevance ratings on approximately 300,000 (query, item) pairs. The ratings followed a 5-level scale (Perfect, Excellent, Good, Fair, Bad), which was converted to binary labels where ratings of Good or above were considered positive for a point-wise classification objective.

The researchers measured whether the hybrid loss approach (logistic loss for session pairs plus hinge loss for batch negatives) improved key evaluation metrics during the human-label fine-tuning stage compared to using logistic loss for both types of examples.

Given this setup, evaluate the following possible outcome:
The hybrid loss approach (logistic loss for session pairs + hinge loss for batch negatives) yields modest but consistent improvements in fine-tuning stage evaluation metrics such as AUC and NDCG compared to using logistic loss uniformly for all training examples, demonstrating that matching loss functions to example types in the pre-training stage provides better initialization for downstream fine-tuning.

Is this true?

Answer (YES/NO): NO